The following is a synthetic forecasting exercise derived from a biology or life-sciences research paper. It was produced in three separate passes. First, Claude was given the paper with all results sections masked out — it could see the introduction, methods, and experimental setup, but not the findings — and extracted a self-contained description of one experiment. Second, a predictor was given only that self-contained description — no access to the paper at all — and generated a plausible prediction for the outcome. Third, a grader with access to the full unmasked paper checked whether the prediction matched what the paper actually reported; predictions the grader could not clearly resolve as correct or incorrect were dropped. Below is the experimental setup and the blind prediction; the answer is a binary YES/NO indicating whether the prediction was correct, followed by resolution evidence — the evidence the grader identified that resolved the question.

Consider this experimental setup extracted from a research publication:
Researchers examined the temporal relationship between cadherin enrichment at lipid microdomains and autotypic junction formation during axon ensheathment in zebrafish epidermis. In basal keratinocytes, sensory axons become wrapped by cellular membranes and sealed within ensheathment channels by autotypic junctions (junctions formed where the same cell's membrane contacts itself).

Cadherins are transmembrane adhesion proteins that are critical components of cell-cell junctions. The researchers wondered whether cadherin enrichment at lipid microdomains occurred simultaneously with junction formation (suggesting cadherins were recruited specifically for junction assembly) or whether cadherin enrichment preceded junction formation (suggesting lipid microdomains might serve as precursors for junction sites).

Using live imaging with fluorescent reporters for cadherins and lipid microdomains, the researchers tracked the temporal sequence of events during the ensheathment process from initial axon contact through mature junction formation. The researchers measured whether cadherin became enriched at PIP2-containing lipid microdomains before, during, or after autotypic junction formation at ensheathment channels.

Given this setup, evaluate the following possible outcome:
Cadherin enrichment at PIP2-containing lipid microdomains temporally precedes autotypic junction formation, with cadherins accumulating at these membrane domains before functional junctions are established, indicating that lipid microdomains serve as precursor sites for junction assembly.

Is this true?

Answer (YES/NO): YES